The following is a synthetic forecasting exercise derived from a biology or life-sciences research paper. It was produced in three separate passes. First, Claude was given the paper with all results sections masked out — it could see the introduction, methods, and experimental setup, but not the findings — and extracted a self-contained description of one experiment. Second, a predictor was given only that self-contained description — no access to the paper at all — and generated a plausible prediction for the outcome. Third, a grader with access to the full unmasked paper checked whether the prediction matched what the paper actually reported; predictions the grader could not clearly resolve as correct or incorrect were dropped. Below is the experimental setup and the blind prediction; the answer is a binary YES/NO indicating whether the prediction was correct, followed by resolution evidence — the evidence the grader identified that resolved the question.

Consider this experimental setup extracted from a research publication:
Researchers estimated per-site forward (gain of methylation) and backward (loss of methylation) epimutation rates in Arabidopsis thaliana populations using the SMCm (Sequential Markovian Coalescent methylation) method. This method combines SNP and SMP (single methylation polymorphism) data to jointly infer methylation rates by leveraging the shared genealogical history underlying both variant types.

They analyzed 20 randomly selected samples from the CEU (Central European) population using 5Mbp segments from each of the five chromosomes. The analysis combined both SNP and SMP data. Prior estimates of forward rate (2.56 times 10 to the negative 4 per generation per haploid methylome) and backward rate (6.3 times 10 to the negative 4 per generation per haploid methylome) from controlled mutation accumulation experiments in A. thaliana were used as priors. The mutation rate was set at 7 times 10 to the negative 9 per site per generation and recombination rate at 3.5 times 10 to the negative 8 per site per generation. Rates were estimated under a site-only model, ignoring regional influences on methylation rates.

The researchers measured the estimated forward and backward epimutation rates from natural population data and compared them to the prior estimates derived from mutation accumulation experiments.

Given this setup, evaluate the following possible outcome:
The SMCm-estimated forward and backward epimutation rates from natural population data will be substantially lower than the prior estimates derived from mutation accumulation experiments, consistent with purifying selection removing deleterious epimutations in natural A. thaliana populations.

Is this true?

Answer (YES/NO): NO